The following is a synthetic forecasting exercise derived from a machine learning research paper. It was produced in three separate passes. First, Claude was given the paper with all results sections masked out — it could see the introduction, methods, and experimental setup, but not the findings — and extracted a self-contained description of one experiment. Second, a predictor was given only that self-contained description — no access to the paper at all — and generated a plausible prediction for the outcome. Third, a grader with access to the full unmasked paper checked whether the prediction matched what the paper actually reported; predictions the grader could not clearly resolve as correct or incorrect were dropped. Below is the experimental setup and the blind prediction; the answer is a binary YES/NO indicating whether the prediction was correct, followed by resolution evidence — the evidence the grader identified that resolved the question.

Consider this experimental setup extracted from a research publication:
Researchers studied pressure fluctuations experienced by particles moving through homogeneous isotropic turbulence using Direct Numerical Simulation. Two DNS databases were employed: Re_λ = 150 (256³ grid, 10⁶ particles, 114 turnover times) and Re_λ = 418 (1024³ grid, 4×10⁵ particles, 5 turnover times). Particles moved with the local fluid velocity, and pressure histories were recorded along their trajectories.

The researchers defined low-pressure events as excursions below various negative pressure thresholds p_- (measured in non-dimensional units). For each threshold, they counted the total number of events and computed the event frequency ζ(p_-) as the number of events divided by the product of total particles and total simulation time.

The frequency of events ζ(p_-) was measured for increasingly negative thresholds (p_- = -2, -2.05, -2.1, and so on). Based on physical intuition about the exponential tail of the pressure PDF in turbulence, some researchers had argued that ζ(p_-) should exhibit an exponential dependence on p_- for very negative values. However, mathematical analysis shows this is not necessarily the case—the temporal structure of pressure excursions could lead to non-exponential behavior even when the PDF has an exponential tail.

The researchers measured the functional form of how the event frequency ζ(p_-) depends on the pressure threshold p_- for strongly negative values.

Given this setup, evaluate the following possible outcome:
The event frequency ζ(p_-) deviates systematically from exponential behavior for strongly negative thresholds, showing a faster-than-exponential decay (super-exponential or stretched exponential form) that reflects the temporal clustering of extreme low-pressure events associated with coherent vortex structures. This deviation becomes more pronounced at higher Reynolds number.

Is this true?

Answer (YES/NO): NO